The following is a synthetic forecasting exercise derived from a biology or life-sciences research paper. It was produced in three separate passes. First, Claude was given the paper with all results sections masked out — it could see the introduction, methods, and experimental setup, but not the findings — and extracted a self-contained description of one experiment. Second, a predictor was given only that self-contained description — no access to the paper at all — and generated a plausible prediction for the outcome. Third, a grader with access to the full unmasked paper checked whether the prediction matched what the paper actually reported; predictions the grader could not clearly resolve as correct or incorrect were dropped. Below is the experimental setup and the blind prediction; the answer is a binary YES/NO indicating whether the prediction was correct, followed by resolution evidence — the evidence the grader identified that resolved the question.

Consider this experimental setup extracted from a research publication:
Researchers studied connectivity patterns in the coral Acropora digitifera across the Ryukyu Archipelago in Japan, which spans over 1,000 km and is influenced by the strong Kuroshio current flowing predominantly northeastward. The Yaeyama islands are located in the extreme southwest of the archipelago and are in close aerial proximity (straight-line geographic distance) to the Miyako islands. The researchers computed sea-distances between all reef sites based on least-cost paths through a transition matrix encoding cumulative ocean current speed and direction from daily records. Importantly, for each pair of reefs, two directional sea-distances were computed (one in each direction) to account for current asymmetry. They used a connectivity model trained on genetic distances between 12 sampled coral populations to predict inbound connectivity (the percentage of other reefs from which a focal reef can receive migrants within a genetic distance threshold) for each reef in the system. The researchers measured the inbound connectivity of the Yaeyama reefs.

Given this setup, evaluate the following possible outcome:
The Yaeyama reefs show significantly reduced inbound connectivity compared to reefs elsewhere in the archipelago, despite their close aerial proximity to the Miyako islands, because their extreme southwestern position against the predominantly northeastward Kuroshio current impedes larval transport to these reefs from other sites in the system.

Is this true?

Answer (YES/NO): YES